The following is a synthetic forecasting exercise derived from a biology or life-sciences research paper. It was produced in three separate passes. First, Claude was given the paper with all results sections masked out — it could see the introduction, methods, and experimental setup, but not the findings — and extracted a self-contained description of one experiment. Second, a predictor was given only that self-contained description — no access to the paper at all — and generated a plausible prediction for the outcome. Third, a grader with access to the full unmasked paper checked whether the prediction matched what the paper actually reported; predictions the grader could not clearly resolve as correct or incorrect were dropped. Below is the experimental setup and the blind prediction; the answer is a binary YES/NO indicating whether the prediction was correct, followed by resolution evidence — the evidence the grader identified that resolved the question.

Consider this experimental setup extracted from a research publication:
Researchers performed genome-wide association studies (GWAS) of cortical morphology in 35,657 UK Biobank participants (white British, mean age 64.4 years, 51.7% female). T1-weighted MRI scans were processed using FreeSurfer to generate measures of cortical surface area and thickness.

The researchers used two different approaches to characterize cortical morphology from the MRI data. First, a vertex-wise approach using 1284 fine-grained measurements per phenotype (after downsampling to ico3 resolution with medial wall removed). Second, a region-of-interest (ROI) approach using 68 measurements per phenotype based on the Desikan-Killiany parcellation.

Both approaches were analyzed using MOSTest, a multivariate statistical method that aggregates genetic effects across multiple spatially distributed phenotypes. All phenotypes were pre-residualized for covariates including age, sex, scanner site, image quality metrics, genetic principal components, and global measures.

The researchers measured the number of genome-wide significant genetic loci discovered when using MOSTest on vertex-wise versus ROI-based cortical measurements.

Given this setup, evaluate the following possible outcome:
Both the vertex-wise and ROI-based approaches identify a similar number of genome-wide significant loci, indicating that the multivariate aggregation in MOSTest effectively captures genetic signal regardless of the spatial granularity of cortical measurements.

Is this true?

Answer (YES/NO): NO